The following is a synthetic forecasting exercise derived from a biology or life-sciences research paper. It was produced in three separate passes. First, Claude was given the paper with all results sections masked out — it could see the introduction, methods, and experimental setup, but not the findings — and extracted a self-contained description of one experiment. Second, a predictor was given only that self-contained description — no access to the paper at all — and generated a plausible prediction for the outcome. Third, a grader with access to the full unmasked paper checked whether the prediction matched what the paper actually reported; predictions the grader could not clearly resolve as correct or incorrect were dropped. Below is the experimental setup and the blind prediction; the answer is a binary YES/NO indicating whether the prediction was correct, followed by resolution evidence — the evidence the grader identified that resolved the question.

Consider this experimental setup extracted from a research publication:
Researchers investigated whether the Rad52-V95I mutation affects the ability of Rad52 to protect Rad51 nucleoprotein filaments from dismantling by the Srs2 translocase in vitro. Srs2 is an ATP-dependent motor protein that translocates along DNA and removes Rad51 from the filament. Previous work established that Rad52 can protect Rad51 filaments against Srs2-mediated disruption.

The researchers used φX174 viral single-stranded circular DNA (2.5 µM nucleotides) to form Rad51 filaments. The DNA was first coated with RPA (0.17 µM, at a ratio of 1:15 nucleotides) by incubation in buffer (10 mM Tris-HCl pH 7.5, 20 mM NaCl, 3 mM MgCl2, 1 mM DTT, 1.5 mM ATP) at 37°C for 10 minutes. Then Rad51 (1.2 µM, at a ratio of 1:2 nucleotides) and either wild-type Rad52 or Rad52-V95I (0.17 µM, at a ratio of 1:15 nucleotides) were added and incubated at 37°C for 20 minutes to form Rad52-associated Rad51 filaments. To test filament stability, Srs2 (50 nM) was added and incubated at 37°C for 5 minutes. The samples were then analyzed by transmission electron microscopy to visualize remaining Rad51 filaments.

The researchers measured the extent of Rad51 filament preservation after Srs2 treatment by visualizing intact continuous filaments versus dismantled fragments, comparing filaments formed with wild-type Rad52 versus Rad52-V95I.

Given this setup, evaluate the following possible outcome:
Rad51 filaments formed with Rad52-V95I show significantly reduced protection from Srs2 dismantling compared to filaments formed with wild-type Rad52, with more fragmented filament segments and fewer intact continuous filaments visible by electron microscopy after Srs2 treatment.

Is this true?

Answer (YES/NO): YES